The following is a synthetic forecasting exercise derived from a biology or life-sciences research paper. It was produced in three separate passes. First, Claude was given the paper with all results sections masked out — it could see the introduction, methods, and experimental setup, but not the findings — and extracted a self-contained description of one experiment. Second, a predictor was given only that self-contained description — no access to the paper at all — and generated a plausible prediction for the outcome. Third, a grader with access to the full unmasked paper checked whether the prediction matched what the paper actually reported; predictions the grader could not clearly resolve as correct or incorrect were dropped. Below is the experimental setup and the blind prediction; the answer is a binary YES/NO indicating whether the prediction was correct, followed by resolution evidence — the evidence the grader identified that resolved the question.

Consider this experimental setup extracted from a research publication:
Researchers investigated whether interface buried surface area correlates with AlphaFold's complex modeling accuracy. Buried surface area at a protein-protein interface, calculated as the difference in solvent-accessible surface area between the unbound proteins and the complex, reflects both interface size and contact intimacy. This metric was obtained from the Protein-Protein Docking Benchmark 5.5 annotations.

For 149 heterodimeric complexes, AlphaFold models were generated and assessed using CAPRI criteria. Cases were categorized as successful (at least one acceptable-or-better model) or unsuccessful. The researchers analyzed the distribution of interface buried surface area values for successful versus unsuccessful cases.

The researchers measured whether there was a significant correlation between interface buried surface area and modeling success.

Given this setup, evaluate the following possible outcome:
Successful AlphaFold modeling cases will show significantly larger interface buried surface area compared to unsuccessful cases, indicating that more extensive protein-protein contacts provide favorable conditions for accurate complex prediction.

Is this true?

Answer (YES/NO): NO